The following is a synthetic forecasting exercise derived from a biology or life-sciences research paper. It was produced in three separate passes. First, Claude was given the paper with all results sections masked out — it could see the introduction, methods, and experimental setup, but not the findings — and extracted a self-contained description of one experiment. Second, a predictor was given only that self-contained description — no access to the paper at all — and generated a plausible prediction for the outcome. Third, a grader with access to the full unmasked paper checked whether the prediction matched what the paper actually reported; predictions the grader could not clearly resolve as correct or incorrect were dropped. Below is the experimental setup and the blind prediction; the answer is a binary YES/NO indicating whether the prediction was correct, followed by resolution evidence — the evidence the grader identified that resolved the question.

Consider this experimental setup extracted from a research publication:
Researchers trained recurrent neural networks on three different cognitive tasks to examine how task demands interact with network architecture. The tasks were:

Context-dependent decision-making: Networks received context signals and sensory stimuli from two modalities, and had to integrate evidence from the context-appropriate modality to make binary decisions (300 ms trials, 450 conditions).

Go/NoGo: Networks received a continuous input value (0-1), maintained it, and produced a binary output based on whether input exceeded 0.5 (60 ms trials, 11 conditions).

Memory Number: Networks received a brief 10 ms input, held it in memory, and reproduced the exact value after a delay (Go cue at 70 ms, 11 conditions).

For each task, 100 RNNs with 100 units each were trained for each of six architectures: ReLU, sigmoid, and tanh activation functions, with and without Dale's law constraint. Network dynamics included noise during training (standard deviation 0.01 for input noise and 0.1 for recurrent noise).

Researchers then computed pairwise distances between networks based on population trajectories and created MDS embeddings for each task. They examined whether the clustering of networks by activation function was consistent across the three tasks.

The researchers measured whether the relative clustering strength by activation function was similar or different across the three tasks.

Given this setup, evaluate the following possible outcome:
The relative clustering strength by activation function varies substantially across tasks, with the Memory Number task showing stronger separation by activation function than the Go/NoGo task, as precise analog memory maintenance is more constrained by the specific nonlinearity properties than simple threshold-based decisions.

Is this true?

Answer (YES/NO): NO